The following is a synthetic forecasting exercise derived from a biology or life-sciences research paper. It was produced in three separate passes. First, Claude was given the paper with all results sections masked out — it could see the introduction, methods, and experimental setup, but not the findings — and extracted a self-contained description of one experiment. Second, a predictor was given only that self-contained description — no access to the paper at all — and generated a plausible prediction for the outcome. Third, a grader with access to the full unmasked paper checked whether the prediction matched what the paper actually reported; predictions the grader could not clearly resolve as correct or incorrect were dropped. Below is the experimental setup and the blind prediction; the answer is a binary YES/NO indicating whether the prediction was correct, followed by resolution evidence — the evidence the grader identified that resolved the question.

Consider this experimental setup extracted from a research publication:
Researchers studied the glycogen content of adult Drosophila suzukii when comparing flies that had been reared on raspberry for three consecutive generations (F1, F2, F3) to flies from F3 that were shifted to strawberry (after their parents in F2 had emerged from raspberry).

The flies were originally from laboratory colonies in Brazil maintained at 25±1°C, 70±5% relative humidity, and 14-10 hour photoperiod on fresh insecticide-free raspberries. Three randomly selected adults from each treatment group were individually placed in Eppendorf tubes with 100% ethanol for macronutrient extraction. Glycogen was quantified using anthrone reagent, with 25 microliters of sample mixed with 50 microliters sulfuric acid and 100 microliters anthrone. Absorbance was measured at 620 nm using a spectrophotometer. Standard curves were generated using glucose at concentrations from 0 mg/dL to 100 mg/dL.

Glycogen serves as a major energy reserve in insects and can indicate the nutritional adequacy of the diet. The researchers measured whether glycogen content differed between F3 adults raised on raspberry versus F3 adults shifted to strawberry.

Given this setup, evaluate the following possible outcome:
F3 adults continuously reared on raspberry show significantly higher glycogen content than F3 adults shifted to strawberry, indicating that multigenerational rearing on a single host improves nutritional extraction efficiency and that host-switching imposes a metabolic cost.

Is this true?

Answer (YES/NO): NO